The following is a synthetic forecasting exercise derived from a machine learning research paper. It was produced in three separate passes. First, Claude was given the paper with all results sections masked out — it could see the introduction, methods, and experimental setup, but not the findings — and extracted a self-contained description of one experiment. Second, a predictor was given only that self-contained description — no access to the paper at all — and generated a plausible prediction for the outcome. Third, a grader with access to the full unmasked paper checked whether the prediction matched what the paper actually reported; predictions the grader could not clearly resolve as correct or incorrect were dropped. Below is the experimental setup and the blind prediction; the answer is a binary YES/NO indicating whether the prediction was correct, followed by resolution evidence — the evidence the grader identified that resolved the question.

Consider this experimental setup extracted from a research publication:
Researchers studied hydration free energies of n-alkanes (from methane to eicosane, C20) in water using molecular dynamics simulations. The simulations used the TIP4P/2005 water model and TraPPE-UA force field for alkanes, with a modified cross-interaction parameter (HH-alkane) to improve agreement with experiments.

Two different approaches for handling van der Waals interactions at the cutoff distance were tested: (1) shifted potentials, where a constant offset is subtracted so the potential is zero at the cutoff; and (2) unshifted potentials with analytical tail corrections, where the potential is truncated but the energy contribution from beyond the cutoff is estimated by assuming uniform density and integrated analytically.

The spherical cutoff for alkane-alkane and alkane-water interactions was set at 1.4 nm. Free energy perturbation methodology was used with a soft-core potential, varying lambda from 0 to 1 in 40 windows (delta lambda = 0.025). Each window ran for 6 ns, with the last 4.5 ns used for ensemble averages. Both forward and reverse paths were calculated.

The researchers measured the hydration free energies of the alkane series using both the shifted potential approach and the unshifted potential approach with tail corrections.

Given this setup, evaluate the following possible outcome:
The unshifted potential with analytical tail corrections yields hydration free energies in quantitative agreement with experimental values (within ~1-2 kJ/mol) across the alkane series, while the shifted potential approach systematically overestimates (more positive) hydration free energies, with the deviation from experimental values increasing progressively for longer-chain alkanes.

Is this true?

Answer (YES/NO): YES